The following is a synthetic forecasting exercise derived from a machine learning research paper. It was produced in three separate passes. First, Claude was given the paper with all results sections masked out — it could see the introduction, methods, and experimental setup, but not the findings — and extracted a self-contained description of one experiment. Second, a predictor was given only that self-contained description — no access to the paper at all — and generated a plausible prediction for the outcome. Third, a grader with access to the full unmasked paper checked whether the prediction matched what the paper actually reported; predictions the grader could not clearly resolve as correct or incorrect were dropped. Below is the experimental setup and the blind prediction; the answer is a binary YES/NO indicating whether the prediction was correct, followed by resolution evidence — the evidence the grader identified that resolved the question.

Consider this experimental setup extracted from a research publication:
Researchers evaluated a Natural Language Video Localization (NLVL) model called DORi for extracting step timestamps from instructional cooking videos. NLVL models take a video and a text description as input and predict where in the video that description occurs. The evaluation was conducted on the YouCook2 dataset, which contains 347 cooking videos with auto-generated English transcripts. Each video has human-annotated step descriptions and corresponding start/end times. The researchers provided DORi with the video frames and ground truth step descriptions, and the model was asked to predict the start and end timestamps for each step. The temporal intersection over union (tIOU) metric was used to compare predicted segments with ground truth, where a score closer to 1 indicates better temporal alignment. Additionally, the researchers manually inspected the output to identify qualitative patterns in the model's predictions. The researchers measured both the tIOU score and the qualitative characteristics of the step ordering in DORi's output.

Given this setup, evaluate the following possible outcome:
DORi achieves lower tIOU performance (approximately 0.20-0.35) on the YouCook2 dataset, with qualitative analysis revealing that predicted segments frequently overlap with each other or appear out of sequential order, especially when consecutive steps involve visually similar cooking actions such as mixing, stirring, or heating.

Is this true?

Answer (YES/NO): NO